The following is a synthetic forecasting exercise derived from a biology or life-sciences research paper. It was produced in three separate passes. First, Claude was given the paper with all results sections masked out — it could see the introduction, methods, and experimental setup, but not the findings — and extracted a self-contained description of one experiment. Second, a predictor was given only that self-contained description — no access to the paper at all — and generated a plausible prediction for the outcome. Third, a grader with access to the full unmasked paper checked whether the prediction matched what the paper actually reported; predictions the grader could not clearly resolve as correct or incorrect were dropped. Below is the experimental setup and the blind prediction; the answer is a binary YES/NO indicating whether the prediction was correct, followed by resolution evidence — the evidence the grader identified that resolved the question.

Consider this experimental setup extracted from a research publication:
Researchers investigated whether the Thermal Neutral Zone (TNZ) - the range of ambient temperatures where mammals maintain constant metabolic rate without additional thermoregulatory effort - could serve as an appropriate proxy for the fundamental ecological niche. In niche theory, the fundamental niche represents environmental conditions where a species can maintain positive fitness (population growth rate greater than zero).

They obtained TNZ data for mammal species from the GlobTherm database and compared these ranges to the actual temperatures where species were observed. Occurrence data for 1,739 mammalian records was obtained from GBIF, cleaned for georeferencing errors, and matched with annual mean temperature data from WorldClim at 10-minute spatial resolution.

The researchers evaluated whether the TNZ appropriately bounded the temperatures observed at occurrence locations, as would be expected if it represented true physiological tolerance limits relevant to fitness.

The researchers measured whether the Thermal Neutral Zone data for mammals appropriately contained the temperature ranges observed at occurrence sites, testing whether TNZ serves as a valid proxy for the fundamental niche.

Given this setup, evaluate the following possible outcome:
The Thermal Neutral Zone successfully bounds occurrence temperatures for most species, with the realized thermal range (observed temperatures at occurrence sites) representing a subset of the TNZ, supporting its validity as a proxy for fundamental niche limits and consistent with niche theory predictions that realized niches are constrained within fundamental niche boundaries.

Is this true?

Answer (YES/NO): NO